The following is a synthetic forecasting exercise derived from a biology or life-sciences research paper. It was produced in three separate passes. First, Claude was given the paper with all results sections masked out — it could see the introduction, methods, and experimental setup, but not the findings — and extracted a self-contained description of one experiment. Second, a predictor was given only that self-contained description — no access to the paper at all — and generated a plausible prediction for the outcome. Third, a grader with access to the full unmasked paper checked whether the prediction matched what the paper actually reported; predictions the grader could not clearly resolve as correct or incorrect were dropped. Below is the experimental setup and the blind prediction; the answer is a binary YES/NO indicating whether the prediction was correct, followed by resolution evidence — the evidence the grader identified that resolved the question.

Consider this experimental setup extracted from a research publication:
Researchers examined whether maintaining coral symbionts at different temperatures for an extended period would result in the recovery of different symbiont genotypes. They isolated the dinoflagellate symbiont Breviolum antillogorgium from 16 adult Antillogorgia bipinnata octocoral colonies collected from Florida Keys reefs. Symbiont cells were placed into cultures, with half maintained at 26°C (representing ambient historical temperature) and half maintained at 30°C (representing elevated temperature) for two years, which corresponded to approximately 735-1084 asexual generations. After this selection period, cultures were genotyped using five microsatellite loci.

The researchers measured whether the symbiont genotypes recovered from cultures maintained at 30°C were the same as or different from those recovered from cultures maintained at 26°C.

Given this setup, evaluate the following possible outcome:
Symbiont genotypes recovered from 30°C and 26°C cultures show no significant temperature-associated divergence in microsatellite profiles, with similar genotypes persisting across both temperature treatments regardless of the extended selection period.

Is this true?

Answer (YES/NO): NO